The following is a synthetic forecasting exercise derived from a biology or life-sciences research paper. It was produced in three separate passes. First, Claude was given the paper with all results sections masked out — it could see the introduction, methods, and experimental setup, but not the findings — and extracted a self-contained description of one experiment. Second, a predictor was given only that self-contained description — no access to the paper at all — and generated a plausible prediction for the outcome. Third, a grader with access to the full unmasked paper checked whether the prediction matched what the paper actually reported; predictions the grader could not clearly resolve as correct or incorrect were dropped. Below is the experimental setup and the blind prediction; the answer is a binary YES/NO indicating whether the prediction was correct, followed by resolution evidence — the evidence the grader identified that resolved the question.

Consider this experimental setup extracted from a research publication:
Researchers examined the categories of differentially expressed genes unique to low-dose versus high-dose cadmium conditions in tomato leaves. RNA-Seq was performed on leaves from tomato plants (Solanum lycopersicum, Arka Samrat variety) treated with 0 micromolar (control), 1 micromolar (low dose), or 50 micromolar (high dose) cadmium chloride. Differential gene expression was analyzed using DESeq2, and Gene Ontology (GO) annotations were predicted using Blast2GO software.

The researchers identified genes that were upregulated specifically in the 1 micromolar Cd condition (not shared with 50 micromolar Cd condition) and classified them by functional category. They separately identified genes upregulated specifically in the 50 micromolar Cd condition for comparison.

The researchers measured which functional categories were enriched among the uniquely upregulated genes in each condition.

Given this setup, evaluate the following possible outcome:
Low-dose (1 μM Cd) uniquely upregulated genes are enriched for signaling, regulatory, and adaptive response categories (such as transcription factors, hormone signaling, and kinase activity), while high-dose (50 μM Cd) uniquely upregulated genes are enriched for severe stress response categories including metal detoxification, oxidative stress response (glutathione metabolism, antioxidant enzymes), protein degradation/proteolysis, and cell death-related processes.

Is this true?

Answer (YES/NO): NO